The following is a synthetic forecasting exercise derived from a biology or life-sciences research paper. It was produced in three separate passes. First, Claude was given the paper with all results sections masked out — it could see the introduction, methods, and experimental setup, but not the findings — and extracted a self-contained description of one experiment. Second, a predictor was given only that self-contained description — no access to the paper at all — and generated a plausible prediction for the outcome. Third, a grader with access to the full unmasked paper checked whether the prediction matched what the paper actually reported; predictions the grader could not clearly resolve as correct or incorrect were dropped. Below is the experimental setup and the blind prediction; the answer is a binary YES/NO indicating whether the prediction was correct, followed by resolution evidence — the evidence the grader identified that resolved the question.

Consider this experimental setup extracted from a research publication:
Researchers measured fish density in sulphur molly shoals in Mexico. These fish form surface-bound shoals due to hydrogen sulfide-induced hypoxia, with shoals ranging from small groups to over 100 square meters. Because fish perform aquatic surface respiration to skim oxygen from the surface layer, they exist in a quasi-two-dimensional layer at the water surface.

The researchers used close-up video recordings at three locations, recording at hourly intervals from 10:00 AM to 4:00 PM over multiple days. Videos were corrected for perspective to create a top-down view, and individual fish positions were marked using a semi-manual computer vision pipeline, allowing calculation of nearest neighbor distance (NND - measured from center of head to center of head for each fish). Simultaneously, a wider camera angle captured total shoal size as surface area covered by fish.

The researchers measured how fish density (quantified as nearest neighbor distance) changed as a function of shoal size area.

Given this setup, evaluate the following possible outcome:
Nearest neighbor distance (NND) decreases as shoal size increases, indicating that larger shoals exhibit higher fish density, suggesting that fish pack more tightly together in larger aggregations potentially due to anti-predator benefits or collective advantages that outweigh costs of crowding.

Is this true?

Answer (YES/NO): NO